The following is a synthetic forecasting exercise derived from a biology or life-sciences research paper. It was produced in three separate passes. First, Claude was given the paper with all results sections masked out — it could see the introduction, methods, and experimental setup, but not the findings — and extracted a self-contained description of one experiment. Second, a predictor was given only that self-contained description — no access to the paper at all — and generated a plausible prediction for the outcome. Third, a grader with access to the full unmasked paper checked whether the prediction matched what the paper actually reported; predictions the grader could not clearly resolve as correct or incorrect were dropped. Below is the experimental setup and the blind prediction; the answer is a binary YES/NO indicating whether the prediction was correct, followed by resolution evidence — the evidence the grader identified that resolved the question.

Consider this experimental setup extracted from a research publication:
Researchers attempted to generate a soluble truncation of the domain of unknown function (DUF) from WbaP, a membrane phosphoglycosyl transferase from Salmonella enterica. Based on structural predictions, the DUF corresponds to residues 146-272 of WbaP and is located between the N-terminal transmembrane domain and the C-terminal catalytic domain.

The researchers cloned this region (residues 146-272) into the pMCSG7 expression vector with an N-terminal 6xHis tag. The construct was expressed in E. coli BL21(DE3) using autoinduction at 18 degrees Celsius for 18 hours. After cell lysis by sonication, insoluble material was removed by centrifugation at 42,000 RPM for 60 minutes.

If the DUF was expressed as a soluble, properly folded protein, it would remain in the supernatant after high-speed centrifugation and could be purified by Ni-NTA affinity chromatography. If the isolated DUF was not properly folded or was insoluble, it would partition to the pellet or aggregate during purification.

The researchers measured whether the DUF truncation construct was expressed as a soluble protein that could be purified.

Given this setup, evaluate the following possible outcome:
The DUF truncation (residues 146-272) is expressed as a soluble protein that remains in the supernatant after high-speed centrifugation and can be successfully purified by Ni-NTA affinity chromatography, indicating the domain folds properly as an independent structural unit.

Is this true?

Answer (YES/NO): YES